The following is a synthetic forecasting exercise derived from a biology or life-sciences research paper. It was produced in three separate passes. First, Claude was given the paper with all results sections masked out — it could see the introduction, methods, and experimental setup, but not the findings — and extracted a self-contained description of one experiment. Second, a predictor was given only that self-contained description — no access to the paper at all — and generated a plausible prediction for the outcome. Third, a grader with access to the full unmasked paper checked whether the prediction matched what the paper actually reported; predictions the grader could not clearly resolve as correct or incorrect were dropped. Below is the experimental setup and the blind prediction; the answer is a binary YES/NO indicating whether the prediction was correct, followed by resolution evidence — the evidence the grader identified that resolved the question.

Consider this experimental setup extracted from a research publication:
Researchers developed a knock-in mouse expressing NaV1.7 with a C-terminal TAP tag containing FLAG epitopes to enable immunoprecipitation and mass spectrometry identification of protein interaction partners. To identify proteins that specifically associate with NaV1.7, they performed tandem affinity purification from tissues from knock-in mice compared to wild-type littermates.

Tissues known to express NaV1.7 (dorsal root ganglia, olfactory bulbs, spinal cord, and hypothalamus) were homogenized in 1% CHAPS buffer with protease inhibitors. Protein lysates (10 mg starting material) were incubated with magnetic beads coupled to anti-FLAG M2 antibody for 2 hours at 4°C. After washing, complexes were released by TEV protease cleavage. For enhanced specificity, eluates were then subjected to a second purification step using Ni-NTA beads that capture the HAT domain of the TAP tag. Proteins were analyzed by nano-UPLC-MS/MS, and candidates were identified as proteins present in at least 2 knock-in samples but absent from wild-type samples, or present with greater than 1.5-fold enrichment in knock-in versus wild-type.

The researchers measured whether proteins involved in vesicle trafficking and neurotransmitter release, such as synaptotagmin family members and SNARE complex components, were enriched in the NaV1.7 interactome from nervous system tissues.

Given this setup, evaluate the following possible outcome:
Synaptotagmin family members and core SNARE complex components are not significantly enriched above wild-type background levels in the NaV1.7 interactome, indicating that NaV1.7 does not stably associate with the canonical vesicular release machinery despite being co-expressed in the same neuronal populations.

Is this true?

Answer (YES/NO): NO